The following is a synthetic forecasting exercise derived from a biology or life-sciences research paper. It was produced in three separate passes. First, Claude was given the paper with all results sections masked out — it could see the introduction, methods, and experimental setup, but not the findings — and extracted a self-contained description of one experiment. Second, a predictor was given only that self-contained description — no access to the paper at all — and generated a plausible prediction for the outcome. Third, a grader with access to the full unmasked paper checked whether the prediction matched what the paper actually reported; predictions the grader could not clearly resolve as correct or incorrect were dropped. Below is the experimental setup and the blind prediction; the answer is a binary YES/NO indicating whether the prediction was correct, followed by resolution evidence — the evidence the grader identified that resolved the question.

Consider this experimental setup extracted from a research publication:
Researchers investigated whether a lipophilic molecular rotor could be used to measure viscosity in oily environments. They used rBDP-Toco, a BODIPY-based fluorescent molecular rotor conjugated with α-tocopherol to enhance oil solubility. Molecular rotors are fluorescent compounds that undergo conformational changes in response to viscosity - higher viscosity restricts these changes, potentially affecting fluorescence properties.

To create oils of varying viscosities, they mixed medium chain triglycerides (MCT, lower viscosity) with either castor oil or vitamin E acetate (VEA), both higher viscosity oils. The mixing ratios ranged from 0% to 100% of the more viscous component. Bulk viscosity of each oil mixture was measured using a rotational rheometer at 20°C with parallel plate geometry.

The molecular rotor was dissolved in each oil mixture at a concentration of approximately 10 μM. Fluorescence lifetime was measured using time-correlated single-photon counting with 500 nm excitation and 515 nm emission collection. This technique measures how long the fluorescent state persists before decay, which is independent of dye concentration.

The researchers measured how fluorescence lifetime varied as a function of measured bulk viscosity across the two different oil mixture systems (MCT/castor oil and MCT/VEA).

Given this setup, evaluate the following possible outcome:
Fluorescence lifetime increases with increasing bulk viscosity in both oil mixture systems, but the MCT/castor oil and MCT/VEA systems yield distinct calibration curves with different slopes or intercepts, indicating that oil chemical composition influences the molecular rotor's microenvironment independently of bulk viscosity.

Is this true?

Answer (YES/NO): NO